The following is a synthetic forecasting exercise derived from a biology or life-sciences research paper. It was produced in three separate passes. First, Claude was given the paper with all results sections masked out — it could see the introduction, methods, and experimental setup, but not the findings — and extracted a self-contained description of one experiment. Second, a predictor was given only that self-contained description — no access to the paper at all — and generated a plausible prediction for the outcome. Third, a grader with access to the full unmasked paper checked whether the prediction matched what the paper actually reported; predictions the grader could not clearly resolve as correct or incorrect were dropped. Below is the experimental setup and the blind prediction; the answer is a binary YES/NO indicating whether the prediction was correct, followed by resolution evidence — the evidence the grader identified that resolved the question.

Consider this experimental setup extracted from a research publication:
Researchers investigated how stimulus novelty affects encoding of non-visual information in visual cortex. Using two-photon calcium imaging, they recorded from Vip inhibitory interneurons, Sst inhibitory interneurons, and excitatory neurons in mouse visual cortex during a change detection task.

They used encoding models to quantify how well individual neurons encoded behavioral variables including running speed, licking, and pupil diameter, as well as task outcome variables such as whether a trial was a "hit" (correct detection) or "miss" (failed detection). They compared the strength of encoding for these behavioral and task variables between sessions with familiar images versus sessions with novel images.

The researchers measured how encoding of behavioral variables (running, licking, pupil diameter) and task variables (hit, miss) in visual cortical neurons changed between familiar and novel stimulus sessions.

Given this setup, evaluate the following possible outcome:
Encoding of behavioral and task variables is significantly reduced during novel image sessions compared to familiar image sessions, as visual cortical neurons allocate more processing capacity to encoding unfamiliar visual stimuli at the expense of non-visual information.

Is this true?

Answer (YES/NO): NO